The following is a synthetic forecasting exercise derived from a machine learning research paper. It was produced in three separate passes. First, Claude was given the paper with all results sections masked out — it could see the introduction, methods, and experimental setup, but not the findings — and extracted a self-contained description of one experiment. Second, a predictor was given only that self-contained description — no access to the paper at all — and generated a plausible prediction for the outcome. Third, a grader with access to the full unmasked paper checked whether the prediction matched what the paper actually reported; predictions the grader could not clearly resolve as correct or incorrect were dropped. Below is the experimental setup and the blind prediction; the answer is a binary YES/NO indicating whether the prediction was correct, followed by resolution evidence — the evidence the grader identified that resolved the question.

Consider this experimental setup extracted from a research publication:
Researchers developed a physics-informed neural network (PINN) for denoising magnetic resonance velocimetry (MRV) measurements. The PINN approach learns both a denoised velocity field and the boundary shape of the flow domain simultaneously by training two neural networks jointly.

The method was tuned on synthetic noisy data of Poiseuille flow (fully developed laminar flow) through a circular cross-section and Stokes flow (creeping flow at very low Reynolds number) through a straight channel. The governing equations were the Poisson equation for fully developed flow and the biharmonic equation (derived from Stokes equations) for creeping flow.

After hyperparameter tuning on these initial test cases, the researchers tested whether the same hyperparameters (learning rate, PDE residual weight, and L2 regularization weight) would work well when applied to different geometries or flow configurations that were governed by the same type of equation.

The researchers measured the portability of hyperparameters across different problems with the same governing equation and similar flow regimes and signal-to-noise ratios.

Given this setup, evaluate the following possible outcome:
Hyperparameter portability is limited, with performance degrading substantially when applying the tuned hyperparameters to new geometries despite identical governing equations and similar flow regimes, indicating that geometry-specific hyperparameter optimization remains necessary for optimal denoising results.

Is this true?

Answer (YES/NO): NO